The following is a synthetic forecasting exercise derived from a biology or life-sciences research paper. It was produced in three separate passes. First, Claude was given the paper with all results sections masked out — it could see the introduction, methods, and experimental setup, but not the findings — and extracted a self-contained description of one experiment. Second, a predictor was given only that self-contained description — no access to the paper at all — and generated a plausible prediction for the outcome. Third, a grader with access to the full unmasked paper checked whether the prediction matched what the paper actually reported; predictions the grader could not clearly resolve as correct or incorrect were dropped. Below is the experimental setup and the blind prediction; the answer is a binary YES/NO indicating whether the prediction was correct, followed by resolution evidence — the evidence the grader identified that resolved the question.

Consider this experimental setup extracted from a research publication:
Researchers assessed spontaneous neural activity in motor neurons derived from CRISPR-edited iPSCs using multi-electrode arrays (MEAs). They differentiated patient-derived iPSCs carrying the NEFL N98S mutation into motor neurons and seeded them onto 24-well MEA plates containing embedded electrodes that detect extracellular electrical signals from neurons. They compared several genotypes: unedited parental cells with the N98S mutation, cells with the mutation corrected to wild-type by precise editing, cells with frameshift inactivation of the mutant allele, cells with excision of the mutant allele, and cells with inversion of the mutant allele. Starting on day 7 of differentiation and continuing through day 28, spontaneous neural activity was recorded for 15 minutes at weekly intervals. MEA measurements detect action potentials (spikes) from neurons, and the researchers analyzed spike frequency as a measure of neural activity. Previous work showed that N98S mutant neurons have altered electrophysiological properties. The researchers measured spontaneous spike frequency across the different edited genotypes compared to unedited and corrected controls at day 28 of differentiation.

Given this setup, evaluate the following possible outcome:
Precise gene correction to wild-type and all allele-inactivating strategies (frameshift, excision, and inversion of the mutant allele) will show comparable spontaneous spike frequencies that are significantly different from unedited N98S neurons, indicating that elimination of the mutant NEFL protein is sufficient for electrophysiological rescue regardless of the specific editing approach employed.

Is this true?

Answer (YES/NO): NO